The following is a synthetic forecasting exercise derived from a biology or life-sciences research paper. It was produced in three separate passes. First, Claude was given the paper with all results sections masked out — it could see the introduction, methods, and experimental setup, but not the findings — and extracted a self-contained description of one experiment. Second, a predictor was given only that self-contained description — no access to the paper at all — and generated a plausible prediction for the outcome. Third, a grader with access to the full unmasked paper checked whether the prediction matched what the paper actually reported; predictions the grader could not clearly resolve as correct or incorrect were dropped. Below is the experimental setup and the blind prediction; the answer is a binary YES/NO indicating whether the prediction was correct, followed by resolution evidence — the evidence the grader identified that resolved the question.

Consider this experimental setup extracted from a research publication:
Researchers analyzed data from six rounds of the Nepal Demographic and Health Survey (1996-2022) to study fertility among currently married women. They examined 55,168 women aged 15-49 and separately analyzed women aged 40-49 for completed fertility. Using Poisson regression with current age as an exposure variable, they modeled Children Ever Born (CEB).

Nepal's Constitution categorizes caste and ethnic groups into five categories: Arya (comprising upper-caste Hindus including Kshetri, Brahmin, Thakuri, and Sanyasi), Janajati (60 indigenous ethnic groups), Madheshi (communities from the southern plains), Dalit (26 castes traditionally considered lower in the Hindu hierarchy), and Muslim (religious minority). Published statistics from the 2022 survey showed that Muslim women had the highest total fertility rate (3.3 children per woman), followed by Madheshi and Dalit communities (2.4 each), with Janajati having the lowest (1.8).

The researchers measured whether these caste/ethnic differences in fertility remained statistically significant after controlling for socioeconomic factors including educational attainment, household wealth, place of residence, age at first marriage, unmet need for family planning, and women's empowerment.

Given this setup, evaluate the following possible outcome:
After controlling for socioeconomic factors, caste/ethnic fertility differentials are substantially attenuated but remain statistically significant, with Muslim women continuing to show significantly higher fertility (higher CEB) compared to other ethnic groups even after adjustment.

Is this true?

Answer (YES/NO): YES